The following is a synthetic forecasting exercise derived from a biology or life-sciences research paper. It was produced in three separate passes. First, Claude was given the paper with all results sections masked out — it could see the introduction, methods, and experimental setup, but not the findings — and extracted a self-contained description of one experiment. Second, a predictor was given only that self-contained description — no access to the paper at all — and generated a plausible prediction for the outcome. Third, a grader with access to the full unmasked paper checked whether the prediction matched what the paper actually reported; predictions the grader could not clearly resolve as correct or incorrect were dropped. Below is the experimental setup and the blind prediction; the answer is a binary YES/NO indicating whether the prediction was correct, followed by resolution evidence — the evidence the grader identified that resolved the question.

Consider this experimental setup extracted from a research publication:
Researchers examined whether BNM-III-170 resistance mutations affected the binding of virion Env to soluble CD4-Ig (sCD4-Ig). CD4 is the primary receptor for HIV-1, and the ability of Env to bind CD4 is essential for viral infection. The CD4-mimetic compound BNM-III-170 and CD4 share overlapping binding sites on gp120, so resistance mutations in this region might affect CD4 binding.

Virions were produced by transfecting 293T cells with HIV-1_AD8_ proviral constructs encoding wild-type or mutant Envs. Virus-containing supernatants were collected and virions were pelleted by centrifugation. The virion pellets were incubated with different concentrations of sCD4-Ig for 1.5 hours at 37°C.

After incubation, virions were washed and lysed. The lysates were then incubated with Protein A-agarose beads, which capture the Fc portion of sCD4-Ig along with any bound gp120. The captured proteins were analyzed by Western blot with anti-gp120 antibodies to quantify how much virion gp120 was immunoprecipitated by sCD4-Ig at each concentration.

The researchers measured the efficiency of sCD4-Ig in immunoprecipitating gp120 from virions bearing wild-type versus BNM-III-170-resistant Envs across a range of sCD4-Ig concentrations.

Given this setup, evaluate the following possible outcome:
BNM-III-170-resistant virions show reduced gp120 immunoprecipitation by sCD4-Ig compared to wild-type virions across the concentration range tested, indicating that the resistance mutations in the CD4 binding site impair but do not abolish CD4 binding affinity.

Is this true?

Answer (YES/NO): NO